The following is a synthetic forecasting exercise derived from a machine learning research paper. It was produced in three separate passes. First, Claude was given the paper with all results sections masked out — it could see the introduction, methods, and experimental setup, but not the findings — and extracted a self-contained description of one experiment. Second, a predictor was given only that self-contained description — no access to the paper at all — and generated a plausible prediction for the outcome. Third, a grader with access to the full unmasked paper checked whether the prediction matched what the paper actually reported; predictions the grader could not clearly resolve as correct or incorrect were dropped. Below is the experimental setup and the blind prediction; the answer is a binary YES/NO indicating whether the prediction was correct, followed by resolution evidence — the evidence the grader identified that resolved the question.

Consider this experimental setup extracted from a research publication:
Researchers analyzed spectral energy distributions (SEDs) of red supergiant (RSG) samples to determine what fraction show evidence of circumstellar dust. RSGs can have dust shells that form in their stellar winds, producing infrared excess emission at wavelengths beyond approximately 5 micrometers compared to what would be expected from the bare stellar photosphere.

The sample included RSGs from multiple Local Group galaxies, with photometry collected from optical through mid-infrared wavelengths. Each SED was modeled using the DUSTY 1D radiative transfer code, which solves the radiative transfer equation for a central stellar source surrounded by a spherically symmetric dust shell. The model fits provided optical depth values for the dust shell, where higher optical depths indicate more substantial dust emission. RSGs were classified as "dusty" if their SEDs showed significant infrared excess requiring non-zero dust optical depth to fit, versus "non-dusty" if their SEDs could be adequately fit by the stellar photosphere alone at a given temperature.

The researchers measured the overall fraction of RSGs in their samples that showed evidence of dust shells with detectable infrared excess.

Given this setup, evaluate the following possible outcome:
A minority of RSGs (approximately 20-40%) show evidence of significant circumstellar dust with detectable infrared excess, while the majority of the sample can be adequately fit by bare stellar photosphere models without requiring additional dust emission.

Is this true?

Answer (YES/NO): NO